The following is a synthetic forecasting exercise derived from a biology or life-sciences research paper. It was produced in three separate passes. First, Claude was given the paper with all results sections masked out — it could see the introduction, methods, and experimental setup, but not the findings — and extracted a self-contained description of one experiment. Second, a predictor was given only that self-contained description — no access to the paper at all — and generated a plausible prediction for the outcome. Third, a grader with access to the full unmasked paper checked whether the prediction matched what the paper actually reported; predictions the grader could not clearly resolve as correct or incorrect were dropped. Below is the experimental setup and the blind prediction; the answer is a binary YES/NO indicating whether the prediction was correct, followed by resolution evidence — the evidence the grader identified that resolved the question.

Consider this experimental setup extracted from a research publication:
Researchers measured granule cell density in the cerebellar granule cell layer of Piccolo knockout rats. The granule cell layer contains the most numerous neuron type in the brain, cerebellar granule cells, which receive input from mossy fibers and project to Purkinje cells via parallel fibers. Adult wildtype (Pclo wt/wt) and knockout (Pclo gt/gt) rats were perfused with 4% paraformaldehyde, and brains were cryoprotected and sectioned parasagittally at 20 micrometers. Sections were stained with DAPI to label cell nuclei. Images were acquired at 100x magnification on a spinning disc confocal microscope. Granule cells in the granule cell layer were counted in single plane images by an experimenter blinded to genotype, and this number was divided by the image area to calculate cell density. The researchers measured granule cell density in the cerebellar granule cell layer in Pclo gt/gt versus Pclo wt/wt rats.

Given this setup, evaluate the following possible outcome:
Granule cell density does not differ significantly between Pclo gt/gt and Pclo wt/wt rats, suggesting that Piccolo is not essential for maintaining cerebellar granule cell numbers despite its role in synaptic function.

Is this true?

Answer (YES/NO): NO